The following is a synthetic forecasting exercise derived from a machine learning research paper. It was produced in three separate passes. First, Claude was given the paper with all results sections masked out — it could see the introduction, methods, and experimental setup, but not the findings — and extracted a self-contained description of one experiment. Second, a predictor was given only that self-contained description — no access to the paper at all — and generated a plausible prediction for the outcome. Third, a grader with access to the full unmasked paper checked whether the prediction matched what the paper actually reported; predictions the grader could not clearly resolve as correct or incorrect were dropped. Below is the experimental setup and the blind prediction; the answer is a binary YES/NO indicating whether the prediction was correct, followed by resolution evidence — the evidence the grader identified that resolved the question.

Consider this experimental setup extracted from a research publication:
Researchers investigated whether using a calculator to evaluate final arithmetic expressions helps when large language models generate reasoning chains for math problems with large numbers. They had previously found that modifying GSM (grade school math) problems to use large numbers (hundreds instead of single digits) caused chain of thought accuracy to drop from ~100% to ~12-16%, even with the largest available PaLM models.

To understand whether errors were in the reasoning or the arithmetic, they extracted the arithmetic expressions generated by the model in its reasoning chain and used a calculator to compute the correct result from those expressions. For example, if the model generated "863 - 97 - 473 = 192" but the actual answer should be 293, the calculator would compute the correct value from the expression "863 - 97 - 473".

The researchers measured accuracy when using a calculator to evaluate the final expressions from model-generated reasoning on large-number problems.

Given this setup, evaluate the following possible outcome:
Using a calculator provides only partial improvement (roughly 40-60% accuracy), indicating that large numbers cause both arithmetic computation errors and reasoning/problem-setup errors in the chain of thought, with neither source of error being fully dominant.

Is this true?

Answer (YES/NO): NO